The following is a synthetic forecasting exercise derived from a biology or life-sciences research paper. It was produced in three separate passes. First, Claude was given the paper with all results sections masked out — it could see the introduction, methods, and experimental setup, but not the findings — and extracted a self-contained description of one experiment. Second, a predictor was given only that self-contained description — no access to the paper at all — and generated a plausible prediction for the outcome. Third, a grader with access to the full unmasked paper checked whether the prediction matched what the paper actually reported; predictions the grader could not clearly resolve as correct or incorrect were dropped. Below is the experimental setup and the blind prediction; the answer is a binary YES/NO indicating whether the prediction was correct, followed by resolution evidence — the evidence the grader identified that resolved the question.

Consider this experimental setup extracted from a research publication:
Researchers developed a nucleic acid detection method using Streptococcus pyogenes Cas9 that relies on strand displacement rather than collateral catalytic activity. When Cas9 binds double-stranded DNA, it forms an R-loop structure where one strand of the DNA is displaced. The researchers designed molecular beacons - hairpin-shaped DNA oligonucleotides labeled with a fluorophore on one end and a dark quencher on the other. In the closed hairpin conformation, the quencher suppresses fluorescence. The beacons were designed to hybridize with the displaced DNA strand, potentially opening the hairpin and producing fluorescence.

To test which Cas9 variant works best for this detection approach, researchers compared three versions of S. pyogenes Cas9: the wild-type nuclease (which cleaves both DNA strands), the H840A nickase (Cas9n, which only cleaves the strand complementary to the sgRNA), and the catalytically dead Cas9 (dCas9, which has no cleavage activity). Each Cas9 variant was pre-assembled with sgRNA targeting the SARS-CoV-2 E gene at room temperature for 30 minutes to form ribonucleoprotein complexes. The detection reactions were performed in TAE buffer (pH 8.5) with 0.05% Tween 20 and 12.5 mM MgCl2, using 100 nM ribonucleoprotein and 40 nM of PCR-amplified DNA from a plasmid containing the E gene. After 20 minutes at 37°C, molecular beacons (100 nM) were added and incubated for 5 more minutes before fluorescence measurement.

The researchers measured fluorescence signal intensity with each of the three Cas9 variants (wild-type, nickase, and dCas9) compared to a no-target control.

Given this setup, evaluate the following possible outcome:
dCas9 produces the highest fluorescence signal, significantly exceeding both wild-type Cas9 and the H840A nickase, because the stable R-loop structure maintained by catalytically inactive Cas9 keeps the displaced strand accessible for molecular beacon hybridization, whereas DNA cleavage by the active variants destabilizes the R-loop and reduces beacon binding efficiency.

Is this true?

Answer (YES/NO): NO